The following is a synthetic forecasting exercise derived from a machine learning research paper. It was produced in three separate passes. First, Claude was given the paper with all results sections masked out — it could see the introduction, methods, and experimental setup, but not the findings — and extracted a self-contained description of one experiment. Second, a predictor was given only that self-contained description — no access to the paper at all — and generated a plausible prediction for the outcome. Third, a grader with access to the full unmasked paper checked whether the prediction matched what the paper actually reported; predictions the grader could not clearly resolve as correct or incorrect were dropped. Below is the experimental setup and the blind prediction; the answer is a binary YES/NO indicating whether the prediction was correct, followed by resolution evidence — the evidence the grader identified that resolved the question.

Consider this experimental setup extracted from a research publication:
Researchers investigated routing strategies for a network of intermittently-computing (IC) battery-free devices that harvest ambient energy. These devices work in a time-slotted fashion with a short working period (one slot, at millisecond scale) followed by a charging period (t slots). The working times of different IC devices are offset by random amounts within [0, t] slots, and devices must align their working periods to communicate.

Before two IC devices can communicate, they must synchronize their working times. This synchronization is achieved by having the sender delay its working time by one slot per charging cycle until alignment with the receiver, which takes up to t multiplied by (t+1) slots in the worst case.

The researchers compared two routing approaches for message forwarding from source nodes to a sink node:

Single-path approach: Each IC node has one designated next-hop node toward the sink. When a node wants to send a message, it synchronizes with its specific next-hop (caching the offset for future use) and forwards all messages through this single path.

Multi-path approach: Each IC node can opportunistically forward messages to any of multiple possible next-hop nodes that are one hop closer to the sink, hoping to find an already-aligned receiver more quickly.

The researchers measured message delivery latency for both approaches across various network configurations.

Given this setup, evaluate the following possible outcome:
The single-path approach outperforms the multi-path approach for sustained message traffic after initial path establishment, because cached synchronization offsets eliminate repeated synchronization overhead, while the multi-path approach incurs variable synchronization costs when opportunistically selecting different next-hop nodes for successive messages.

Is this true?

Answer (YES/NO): YES